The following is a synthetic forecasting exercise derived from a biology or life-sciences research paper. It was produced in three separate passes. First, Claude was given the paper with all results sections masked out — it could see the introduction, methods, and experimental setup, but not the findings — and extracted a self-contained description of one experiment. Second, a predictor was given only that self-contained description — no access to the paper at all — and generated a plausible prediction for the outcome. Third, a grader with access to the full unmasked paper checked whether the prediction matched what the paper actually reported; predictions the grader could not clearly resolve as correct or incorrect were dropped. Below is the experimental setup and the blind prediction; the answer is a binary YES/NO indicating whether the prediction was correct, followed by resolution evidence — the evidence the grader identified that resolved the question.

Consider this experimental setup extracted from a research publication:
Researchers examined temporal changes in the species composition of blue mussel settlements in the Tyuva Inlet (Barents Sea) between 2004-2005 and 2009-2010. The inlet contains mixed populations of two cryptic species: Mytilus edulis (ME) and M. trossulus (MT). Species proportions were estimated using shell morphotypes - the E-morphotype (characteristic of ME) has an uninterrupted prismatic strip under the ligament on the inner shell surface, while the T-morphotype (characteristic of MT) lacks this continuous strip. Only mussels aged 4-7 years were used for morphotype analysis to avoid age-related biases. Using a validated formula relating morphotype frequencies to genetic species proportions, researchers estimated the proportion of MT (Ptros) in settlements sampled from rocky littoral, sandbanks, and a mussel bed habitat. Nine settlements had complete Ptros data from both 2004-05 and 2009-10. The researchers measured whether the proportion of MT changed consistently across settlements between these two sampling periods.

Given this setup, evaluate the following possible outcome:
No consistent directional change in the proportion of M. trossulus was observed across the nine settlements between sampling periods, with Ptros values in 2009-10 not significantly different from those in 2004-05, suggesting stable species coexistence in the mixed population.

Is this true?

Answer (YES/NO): NO